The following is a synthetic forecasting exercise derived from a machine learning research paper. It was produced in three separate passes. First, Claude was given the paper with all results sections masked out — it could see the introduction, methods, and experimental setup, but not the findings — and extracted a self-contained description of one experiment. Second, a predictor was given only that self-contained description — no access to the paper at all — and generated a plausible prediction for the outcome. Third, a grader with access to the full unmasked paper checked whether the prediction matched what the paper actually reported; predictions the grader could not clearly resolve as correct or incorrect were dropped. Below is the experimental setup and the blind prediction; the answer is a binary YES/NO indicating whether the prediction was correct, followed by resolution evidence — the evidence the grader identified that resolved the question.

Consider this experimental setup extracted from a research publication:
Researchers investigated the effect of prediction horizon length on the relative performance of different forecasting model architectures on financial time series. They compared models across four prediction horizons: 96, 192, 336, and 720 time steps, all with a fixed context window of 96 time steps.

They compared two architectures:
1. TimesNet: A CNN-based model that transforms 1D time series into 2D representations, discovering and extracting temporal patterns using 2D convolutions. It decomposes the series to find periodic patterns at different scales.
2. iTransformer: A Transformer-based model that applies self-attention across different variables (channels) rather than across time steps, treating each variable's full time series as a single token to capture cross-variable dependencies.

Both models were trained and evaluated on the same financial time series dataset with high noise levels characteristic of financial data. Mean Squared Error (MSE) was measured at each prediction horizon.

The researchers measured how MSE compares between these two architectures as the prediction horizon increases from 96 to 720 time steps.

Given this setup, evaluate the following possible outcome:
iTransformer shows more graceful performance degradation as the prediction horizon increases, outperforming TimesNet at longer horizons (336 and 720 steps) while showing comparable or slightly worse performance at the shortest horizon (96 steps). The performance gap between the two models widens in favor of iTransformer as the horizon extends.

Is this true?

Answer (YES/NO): NO